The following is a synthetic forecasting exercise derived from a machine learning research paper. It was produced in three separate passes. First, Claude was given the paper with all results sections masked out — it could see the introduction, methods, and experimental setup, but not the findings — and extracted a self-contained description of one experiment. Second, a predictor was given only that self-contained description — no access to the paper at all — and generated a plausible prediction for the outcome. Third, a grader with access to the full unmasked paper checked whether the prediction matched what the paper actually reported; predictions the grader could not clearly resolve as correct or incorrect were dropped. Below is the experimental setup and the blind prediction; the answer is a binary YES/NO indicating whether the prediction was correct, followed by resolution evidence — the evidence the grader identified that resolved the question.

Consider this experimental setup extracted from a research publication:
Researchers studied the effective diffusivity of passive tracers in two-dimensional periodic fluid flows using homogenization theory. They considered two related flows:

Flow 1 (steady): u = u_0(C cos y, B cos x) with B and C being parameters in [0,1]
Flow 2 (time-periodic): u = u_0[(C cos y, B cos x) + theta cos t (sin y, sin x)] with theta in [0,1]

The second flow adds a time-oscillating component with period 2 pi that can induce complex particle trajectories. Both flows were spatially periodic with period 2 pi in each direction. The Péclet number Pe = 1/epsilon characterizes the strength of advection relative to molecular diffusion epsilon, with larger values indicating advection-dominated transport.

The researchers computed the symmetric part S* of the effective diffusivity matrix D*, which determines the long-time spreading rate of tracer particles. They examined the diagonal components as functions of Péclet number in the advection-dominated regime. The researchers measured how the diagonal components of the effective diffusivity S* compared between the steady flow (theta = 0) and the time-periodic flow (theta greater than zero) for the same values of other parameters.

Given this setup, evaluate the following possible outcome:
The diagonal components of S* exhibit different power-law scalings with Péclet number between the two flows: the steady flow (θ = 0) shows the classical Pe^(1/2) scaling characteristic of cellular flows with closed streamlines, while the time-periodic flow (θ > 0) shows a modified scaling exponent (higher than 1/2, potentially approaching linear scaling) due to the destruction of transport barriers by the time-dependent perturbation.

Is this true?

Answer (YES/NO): YES